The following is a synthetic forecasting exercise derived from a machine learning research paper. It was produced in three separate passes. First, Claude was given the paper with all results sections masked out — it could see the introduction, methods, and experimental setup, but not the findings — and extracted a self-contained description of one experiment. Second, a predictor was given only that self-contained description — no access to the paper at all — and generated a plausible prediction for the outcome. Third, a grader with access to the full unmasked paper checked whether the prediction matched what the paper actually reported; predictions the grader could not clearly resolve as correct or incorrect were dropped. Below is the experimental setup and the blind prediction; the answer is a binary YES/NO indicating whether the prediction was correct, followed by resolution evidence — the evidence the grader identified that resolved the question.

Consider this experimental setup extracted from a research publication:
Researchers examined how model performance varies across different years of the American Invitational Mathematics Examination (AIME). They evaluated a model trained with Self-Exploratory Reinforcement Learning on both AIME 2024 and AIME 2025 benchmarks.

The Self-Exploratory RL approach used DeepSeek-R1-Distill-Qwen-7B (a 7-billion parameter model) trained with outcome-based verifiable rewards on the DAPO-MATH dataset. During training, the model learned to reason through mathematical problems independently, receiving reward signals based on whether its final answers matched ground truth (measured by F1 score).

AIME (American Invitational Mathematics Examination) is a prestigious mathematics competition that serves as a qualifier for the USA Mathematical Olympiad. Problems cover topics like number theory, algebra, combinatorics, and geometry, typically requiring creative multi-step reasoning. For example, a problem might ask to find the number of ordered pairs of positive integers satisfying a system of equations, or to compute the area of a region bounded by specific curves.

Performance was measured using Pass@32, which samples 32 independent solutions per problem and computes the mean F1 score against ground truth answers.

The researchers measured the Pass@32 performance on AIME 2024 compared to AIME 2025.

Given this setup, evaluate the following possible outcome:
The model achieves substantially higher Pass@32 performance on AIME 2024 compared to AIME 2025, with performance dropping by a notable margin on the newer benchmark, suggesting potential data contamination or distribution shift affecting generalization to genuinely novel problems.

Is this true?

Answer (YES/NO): YES